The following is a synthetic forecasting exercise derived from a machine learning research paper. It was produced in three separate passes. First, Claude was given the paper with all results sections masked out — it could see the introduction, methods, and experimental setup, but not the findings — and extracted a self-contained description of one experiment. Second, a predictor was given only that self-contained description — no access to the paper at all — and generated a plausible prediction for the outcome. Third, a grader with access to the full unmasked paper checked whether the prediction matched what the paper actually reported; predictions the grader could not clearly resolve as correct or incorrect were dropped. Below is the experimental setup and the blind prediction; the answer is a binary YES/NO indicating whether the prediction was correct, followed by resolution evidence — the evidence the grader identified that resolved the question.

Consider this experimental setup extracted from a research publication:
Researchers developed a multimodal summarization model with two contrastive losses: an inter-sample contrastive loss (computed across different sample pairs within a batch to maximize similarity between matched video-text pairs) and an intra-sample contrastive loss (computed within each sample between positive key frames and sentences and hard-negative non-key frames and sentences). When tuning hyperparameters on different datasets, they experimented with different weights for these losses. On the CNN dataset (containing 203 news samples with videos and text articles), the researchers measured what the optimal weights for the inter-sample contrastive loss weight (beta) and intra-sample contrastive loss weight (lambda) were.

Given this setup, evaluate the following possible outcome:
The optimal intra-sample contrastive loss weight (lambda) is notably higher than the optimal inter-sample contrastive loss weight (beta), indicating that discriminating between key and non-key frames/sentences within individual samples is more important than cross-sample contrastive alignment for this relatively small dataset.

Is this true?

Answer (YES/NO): NO